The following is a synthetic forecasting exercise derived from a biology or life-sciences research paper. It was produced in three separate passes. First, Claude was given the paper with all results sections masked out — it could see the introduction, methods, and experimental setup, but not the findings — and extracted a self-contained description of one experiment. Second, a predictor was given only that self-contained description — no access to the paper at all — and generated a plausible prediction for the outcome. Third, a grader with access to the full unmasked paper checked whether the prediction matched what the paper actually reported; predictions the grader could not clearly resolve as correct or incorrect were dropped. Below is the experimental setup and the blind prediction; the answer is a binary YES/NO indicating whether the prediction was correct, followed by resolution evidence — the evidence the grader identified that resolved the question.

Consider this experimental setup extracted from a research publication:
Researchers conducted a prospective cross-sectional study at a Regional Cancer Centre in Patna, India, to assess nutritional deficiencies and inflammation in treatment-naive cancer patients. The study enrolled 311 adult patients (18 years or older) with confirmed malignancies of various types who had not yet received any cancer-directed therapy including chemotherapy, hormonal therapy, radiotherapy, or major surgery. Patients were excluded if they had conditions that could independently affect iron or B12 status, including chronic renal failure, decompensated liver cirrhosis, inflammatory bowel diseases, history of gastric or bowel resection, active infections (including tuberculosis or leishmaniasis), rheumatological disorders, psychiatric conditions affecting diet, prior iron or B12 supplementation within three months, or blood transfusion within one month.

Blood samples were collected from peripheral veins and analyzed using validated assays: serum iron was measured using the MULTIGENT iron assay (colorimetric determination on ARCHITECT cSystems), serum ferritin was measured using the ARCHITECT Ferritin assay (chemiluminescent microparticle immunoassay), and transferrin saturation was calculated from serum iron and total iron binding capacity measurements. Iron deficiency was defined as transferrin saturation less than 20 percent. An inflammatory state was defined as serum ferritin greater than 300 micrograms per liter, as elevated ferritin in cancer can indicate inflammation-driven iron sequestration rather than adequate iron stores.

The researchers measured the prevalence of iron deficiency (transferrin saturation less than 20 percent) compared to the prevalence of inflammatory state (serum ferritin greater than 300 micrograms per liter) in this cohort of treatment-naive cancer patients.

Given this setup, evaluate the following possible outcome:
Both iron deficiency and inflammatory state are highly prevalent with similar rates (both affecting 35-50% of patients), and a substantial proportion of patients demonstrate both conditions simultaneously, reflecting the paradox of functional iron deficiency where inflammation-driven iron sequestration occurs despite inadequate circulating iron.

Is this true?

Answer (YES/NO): NO